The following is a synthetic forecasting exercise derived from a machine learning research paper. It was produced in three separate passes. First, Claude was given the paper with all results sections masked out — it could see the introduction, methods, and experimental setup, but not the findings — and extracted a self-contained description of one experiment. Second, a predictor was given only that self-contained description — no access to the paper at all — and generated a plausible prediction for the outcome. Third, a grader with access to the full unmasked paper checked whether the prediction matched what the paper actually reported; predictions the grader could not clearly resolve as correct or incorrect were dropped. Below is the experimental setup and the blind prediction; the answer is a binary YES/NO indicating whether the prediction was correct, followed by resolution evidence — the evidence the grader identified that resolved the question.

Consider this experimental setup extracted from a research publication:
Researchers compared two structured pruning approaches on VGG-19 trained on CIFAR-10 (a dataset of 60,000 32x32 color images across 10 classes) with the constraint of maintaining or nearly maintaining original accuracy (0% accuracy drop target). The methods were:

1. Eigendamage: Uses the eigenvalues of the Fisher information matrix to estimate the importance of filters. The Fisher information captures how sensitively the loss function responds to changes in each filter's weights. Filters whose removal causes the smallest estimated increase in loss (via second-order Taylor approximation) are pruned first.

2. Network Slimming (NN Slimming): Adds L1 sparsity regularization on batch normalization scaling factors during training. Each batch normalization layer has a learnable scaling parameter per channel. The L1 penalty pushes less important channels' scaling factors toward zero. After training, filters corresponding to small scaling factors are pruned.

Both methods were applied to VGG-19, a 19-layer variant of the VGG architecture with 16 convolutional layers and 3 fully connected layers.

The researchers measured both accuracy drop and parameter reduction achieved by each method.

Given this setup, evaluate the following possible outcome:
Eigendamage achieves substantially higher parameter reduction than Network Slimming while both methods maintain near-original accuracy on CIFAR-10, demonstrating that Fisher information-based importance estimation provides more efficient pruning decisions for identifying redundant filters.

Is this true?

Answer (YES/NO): NO